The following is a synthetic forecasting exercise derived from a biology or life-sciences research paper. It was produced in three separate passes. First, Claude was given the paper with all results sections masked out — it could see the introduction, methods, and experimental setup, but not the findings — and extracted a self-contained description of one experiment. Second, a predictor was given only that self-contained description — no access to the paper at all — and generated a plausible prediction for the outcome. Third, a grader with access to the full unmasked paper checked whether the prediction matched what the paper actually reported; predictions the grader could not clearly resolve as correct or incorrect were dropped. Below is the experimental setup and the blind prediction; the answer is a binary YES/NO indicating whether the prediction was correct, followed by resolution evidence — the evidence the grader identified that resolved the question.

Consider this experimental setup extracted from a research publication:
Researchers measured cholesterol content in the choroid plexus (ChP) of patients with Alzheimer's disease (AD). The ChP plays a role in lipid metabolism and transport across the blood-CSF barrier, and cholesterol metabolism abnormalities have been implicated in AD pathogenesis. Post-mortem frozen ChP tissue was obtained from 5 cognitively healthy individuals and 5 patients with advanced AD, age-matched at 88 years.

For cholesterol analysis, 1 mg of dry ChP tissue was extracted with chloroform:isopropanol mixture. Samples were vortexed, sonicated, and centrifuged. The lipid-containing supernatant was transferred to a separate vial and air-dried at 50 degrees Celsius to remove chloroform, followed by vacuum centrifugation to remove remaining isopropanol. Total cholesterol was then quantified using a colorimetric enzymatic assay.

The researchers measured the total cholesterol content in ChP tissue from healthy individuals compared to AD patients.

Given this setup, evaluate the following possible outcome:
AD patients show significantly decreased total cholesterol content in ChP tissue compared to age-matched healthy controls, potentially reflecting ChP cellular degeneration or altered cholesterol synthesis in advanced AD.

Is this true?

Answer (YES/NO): NO